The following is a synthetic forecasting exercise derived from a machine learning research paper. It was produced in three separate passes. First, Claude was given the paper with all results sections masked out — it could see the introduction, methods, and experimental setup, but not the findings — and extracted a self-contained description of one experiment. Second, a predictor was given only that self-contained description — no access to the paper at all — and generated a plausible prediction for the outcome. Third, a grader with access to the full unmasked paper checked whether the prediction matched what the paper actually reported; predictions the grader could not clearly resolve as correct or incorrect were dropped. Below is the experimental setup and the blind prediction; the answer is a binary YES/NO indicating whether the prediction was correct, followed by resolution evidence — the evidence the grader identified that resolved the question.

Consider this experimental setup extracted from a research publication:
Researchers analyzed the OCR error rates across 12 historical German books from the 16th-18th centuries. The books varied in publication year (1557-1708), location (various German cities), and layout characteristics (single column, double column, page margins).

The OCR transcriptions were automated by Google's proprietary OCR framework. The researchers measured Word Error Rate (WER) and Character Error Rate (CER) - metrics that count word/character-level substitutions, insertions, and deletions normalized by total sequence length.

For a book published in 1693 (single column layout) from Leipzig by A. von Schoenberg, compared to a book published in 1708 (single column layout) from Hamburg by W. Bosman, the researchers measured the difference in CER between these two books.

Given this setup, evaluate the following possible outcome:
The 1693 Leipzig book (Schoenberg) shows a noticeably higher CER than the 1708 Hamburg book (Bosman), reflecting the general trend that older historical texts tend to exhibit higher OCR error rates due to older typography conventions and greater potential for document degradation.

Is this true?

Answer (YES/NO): YES